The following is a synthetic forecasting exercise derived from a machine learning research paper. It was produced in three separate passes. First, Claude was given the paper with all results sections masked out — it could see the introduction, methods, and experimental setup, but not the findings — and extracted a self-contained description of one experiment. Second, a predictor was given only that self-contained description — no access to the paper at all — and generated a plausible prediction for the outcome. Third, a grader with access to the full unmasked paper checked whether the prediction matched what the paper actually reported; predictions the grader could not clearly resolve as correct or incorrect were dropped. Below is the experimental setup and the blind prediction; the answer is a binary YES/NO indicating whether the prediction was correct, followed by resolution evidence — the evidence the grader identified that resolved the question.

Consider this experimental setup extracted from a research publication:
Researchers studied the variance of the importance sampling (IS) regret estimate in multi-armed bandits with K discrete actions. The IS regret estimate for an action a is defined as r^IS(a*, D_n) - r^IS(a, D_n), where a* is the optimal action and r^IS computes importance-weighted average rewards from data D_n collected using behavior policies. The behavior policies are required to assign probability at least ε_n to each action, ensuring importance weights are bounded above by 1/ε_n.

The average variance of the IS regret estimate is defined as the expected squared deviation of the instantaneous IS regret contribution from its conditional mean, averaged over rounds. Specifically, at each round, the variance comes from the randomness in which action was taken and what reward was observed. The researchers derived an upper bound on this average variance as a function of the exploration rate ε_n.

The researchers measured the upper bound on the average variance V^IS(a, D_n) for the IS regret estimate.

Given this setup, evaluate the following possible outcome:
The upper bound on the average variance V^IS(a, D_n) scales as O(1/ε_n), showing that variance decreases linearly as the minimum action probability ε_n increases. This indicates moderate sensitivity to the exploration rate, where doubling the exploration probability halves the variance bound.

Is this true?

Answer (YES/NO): YES